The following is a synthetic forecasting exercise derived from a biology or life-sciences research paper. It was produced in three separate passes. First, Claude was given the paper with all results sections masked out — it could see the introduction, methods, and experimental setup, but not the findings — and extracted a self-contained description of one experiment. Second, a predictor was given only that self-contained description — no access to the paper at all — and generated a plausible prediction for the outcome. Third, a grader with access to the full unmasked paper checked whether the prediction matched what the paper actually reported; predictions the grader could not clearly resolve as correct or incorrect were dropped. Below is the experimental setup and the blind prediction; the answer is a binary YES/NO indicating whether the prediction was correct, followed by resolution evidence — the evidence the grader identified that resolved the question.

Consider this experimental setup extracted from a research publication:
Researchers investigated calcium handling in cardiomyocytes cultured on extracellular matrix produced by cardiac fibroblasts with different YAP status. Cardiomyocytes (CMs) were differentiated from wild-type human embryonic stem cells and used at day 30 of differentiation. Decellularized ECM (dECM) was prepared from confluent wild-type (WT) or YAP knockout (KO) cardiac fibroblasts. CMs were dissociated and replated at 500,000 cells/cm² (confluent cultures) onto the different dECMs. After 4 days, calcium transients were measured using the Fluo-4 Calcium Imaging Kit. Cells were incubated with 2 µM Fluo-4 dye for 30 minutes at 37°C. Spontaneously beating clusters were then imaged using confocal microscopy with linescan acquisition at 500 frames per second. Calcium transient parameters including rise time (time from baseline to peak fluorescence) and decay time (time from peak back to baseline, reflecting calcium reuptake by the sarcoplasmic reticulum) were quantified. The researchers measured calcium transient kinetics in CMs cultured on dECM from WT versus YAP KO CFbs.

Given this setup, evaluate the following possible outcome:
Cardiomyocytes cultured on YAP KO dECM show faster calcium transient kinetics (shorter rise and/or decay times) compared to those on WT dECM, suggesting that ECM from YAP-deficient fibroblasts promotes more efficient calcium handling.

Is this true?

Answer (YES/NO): YES